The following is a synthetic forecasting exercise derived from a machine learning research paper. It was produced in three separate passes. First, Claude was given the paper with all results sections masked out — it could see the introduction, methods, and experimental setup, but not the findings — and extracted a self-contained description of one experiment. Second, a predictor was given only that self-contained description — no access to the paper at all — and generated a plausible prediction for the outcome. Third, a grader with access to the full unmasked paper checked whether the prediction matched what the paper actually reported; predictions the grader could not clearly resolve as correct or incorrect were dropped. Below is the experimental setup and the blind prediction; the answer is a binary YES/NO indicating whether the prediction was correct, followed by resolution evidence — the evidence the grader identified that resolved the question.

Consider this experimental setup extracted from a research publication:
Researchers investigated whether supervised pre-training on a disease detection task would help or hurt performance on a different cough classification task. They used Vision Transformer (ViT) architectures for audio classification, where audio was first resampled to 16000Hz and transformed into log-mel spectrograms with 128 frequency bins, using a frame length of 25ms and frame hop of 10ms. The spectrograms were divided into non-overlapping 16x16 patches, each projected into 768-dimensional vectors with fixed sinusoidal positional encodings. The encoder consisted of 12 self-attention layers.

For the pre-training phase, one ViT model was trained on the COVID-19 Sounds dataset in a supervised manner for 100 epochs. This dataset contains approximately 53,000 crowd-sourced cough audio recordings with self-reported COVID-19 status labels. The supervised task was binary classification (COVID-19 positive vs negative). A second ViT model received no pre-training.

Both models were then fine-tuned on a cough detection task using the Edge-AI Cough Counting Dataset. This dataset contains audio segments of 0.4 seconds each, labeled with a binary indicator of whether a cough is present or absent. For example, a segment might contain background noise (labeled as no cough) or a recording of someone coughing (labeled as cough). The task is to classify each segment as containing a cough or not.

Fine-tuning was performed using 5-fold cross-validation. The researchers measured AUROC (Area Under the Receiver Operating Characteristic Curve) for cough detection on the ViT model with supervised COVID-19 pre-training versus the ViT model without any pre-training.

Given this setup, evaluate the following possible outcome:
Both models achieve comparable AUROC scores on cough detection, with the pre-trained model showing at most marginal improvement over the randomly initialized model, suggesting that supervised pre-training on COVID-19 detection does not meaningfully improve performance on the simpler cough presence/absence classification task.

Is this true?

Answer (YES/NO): NO